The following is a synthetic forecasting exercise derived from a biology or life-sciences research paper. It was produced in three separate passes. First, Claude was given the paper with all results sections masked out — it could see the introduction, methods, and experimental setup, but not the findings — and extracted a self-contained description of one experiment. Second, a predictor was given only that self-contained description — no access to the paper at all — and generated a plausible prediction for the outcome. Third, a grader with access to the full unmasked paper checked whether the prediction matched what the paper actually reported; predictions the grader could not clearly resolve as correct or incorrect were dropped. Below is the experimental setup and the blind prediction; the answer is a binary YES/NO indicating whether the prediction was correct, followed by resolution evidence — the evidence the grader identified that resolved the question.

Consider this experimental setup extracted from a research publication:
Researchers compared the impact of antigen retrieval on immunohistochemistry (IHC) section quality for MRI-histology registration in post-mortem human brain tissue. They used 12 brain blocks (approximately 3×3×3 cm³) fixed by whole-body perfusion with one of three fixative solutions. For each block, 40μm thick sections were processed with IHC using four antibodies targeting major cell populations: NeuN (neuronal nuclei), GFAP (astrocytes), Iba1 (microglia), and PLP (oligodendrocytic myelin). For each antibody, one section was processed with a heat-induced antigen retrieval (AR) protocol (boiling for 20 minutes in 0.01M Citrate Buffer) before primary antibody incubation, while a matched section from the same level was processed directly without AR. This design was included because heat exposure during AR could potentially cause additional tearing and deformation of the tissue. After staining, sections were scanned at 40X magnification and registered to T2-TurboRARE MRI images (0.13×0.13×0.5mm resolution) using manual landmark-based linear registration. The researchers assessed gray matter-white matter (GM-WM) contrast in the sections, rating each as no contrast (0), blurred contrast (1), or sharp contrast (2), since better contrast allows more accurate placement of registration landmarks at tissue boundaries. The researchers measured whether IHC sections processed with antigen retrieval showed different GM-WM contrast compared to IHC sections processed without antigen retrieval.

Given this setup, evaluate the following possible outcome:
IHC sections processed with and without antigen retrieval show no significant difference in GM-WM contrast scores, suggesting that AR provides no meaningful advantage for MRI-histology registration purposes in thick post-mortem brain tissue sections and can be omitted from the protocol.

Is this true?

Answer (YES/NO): NO